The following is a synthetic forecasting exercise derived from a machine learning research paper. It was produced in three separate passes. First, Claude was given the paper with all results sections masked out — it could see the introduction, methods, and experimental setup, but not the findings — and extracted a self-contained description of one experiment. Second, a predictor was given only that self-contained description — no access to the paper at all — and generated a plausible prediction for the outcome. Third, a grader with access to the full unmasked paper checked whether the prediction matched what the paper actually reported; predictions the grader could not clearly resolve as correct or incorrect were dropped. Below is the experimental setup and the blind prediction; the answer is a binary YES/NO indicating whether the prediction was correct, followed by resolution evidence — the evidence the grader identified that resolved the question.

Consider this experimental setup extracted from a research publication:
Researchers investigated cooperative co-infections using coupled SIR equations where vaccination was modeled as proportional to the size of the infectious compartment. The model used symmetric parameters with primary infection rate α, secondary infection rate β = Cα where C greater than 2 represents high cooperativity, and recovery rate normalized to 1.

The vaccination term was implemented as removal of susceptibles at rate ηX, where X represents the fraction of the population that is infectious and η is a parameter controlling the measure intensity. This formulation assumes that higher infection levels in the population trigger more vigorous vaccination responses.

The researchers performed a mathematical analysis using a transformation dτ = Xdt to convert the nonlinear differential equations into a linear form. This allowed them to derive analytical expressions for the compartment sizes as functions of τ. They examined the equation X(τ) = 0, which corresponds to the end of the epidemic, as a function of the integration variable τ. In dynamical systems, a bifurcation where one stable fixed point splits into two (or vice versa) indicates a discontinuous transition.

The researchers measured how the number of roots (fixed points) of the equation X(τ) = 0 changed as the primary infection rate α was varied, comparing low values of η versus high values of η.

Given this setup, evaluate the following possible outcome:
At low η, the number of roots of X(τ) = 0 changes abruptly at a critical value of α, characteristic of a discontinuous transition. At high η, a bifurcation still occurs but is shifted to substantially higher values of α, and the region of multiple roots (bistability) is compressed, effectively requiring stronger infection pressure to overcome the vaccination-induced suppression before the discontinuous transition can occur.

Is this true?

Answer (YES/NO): NO